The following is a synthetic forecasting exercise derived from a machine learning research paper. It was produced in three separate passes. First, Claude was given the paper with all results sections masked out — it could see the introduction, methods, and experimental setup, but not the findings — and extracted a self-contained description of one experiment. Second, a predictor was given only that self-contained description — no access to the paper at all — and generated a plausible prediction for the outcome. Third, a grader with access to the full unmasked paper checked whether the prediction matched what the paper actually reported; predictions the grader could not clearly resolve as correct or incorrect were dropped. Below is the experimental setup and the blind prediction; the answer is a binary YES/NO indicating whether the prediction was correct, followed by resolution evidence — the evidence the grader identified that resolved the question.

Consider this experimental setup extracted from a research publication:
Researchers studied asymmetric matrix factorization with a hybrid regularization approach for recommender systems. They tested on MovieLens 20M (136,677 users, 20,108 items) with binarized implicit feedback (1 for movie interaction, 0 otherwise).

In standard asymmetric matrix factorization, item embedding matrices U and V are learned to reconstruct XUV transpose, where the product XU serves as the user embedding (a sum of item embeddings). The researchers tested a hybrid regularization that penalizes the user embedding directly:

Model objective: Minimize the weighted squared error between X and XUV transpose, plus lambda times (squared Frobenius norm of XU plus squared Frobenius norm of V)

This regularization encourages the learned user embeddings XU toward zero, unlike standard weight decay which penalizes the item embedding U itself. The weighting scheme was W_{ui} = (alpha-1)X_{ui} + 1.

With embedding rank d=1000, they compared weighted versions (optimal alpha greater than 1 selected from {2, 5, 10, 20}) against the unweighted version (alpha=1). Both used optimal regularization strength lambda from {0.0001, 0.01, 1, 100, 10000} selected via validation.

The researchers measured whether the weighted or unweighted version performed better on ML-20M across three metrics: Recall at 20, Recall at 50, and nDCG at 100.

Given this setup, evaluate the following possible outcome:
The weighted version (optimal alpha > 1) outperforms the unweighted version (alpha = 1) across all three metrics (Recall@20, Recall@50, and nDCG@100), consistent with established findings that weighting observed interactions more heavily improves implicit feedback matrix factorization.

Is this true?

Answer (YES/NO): YES